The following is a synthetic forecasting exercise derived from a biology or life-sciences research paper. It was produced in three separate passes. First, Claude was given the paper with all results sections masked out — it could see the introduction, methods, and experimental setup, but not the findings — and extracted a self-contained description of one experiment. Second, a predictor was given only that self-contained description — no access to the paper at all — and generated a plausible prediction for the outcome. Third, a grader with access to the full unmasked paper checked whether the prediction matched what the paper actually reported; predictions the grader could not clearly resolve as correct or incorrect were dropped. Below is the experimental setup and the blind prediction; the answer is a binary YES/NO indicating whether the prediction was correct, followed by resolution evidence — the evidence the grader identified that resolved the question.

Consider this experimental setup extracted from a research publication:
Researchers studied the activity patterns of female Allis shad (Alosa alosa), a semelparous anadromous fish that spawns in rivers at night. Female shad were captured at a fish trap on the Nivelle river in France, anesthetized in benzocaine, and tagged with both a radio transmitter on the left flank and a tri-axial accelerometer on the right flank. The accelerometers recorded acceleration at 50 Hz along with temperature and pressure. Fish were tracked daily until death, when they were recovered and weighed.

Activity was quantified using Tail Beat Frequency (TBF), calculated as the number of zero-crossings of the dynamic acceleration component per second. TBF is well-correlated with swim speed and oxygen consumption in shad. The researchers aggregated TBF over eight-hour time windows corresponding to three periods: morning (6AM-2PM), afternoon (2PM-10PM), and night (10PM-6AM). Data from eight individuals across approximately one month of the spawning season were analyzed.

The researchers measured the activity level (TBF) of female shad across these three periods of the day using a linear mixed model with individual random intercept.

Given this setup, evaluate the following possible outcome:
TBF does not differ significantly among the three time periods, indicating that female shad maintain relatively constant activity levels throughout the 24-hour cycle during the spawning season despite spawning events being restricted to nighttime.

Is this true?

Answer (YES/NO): NO